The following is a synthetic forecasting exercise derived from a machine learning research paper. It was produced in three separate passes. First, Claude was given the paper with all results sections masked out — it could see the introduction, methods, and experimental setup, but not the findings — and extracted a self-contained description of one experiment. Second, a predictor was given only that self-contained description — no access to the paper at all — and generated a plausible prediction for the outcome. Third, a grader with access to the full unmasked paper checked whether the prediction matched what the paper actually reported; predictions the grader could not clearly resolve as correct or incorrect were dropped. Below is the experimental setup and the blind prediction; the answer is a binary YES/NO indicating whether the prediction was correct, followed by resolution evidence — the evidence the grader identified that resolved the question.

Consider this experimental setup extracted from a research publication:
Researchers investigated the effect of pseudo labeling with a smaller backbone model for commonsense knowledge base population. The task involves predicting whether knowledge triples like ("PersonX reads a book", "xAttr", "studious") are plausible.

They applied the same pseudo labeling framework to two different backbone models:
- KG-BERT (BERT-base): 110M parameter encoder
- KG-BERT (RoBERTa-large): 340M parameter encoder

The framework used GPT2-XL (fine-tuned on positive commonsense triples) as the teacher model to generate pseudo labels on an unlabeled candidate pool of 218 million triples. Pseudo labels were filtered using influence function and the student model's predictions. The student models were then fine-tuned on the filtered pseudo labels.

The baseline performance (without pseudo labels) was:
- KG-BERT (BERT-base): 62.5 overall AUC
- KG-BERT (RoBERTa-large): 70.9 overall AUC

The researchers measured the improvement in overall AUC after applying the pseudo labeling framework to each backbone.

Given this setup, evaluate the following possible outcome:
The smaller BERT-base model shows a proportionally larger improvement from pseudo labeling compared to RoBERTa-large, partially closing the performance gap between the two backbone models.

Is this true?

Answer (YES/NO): YES